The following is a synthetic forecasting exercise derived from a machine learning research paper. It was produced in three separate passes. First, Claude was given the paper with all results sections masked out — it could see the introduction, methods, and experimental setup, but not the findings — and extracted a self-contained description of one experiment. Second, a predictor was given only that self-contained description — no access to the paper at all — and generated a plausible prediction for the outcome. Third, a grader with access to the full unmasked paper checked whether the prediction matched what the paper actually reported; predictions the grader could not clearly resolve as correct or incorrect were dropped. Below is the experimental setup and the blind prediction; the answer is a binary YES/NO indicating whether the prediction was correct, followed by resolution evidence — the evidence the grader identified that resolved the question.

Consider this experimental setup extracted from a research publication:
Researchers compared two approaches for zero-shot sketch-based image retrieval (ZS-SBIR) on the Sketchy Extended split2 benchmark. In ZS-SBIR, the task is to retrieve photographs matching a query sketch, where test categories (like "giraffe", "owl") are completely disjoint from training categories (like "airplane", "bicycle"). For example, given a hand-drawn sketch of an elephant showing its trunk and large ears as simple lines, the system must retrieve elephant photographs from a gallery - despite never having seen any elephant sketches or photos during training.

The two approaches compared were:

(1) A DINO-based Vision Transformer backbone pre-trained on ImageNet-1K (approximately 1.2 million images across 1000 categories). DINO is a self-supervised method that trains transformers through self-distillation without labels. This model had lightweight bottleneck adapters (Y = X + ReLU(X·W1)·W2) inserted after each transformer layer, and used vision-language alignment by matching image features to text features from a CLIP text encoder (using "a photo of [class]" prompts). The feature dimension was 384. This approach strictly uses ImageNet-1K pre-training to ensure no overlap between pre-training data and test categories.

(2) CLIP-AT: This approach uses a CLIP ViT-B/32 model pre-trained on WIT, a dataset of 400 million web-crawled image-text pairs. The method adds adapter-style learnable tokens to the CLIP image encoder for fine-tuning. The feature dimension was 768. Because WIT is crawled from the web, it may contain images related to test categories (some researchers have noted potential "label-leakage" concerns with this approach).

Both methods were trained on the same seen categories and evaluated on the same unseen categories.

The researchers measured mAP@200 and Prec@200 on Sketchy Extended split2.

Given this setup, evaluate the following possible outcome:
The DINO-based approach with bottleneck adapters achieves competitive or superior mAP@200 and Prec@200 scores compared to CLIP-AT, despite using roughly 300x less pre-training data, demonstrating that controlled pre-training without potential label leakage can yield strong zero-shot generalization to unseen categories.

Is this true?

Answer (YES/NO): NO